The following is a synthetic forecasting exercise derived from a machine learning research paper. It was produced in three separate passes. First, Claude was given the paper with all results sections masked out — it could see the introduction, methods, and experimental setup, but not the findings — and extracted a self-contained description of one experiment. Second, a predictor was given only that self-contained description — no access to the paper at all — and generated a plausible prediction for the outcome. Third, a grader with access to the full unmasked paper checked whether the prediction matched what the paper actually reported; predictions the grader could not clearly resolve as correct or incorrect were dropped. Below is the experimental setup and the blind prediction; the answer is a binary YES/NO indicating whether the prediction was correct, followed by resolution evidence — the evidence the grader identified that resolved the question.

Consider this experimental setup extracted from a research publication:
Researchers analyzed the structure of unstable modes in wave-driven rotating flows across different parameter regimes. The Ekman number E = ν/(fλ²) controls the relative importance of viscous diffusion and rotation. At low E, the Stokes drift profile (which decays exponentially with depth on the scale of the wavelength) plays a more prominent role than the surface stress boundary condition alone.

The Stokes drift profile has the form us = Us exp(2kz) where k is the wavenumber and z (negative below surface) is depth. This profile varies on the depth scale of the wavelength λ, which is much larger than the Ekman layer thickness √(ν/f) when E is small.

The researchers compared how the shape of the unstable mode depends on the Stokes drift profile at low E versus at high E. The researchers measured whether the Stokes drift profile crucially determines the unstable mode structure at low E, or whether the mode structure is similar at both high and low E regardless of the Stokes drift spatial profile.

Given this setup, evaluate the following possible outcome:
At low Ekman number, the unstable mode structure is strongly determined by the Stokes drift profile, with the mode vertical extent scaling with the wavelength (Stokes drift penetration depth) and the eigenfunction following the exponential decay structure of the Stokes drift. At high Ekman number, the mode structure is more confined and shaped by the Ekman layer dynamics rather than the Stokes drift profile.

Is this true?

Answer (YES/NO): YES